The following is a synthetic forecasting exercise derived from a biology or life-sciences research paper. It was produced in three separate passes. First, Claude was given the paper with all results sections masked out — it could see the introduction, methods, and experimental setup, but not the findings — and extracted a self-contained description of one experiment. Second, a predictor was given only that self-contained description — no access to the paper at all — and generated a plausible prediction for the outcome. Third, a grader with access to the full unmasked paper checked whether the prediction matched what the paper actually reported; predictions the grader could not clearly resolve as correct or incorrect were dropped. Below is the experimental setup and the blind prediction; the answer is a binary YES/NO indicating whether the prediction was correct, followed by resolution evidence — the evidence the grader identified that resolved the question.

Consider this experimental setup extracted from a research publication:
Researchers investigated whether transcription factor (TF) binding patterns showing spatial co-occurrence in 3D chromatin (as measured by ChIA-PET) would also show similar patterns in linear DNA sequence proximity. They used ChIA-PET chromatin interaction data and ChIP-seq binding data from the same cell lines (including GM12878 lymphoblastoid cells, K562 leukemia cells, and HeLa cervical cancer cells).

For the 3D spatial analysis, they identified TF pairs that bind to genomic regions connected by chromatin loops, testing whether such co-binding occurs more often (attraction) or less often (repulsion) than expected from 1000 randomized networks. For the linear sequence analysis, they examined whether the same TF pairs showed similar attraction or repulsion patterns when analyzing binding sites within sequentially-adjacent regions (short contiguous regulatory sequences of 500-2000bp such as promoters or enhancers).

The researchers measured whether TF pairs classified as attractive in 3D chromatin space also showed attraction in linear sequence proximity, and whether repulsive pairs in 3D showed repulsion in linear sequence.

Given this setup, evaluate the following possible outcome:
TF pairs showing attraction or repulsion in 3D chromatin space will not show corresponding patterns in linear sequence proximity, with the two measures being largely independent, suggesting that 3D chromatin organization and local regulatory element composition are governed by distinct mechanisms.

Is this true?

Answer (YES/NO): NO